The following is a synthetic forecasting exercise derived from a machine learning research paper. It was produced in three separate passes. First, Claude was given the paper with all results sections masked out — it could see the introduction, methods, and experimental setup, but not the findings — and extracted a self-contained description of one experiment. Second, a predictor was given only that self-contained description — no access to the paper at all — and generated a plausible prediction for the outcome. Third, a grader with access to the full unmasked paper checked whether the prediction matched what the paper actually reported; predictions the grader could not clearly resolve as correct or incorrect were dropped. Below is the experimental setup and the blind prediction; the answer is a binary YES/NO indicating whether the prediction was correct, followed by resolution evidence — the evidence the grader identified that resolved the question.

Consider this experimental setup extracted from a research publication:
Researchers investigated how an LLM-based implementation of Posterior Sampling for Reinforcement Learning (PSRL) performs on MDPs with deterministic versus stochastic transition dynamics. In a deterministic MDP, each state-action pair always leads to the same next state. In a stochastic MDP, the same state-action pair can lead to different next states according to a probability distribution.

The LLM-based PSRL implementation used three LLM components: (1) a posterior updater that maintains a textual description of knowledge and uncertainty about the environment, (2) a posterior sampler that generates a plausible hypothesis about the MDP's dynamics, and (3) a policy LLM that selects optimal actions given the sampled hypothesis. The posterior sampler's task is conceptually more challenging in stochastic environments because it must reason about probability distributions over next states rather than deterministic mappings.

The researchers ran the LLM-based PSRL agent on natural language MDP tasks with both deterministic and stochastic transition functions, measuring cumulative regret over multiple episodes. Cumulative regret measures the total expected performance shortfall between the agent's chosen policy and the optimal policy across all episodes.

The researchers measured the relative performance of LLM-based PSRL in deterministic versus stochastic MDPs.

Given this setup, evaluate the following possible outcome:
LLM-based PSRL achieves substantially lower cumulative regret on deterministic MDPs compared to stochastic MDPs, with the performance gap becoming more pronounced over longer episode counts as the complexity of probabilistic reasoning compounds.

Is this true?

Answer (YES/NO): NO